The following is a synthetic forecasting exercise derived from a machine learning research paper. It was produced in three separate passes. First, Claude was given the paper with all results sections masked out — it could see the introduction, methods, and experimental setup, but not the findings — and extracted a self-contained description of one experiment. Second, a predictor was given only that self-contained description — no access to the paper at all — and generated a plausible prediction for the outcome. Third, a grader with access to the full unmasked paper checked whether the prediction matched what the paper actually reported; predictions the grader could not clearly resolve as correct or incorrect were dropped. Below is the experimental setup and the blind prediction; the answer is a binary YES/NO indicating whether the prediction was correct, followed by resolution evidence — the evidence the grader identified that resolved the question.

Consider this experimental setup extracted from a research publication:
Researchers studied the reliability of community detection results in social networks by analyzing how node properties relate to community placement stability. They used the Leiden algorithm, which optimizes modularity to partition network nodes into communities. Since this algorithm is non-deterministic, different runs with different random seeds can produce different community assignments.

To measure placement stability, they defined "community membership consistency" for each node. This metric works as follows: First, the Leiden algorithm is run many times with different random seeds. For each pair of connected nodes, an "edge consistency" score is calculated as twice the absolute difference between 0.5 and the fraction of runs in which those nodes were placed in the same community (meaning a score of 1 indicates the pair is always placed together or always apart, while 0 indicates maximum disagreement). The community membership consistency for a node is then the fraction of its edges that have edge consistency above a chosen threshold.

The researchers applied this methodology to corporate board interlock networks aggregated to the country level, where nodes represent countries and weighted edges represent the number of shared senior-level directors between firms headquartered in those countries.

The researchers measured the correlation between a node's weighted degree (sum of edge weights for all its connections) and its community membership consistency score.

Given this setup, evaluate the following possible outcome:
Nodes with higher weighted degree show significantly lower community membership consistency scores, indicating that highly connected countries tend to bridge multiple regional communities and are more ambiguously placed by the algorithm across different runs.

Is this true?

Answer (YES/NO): YES